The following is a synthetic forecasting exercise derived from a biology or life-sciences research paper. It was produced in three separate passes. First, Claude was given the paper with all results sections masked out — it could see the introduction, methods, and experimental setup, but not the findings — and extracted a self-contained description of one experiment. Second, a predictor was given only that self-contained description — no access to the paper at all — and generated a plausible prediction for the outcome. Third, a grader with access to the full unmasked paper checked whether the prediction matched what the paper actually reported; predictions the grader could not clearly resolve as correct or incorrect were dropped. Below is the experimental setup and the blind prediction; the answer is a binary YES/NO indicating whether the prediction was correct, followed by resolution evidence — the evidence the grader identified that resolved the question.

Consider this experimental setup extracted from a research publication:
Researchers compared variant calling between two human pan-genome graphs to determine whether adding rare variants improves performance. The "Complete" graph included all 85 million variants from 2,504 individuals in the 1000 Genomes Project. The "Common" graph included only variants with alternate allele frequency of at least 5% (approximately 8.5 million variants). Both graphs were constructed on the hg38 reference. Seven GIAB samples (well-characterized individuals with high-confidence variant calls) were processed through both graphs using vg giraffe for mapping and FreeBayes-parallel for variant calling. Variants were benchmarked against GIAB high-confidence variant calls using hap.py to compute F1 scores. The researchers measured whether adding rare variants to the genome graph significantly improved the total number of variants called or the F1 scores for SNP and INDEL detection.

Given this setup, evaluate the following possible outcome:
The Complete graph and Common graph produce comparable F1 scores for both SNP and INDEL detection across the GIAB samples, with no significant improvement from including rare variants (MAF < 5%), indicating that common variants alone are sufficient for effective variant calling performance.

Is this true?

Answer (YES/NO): NO